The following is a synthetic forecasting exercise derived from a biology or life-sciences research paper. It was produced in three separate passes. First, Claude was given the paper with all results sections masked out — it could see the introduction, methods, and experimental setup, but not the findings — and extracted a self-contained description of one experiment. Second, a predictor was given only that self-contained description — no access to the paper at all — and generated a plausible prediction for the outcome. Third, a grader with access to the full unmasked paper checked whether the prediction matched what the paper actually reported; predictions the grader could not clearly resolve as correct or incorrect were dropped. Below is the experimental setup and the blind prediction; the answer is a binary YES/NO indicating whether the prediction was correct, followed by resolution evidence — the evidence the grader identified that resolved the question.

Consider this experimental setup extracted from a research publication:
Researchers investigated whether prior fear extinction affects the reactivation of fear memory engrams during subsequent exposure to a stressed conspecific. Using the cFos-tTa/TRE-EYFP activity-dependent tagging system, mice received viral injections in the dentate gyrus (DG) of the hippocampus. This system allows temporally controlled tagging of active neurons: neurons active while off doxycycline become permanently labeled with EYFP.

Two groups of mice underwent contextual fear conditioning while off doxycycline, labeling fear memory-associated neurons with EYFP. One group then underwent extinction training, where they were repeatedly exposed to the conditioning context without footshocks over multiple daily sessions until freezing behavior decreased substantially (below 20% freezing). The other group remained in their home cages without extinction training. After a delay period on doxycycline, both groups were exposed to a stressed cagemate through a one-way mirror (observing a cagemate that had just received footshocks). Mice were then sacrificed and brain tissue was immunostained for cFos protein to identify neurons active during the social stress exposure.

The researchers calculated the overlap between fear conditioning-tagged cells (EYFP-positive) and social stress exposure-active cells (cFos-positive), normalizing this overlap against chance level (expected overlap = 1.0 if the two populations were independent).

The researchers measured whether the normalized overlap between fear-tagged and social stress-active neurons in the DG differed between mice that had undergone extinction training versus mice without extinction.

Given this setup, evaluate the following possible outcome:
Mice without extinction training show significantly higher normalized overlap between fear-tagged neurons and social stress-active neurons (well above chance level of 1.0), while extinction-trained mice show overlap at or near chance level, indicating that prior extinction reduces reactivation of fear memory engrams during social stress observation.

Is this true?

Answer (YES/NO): NO